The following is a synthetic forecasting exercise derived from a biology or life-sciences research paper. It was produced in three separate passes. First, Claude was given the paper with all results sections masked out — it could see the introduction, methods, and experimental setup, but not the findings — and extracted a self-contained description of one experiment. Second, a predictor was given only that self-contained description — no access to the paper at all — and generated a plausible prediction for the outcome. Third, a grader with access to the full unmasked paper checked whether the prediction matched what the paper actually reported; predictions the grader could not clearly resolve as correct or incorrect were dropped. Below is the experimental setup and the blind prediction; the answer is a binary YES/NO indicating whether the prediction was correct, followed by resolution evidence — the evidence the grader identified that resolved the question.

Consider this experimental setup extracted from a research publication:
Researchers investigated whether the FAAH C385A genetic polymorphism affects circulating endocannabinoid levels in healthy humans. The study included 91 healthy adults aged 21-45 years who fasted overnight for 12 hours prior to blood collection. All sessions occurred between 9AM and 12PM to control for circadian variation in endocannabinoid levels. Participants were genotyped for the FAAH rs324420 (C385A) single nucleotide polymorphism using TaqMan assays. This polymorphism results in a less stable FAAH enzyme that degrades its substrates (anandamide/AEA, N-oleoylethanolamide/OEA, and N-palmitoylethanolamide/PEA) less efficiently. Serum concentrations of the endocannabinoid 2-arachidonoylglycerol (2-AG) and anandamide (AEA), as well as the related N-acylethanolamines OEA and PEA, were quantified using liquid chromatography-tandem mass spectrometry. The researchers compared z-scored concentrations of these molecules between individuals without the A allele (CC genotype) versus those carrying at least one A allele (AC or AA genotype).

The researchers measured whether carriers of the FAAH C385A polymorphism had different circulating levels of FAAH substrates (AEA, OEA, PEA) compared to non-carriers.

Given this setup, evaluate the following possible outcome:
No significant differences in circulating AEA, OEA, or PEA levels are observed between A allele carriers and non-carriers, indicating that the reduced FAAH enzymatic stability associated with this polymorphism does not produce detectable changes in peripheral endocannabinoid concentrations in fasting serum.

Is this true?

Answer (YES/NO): YES